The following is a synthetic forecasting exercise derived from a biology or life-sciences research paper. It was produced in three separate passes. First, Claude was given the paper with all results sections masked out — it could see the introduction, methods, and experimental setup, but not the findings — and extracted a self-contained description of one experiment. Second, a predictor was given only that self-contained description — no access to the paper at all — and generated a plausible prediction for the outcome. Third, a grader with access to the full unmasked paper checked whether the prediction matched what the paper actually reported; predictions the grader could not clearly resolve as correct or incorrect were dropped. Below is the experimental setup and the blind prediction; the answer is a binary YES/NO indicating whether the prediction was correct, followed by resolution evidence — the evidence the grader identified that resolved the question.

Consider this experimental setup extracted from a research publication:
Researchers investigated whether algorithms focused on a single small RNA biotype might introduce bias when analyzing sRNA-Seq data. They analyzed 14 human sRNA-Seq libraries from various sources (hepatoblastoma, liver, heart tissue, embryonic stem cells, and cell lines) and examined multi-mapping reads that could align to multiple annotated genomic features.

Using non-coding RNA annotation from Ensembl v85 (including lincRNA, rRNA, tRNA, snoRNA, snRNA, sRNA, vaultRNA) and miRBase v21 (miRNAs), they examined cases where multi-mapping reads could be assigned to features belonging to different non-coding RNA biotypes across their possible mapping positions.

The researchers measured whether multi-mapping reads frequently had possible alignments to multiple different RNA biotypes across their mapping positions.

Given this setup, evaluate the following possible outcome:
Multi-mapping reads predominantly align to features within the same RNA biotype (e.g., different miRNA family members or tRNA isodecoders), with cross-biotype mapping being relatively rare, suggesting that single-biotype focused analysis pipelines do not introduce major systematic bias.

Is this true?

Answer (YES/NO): NO